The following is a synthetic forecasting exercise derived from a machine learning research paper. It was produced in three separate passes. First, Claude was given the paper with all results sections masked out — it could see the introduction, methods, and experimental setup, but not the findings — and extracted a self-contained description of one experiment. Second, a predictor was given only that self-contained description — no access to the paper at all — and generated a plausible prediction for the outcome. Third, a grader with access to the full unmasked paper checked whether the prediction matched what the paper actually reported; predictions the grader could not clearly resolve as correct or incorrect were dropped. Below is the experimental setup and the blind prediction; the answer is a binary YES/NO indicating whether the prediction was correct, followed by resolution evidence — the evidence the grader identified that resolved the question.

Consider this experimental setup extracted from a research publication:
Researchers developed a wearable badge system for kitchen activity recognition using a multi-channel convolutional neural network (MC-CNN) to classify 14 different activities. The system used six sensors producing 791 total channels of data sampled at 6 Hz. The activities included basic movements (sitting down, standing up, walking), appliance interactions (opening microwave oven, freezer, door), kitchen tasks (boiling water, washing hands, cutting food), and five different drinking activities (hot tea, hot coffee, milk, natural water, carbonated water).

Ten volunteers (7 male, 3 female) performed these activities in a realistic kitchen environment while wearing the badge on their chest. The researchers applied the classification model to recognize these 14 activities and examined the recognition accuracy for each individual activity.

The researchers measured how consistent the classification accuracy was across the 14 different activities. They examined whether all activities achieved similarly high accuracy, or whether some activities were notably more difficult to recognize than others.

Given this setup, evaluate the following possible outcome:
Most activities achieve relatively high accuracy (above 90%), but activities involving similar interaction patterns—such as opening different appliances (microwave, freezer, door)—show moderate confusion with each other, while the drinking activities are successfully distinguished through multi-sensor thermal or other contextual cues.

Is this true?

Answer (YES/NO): NO